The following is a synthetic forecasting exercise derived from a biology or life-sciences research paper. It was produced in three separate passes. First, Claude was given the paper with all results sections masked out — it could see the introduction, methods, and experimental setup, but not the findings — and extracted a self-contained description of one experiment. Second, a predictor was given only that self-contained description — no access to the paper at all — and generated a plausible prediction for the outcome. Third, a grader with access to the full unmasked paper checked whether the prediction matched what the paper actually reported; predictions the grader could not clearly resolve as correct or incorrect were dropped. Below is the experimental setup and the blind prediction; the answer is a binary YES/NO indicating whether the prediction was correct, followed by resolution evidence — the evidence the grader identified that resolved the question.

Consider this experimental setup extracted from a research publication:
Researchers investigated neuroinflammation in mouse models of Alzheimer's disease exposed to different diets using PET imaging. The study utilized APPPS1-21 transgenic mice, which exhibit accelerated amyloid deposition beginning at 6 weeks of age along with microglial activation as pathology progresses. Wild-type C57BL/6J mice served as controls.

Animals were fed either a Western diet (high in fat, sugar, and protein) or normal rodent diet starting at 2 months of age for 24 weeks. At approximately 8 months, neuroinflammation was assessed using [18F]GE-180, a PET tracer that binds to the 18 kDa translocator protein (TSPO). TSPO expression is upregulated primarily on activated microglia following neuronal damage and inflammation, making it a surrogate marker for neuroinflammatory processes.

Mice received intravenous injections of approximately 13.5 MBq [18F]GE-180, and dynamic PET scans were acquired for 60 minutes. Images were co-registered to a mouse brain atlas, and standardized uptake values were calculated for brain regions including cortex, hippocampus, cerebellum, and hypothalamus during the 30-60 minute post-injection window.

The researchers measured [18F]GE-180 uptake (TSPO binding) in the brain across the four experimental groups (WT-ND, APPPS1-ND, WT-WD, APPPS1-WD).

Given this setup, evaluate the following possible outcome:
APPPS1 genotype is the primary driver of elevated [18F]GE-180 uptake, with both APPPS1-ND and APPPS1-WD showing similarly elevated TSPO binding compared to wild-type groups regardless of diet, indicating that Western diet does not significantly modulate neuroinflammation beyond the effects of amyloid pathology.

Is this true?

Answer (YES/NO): YES